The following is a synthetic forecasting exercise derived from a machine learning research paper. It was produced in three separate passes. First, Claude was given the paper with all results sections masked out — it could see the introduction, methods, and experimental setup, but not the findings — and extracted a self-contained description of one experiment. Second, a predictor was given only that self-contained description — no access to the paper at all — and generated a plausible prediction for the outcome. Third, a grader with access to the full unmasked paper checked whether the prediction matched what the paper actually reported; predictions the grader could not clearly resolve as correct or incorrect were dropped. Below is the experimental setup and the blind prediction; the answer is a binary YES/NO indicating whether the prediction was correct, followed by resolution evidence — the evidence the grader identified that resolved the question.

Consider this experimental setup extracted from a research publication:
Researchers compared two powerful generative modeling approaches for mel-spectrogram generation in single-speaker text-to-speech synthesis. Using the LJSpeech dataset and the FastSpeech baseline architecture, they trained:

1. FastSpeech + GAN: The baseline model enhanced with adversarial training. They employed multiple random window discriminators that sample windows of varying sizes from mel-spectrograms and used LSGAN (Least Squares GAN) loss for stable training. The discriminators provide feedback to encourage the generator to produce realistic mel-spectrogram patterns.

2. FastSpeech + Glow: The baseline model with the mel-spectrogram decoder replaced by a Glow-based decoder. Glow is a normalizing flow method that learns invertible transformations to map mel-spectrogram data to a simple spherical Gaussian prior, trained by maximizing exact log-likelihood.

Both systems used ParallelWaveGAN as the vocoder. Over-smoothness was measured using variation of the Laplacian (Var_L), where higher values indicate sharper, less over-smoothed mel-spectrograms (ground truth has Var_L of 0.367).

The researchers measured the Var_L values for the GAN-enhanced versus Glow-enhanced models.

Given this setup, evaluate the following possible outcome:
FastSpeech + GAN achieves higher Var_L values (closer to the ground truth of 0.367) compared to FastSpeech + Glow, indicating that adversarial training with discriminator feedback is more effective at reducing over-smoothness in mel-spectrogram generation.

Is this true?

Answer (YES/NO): YES